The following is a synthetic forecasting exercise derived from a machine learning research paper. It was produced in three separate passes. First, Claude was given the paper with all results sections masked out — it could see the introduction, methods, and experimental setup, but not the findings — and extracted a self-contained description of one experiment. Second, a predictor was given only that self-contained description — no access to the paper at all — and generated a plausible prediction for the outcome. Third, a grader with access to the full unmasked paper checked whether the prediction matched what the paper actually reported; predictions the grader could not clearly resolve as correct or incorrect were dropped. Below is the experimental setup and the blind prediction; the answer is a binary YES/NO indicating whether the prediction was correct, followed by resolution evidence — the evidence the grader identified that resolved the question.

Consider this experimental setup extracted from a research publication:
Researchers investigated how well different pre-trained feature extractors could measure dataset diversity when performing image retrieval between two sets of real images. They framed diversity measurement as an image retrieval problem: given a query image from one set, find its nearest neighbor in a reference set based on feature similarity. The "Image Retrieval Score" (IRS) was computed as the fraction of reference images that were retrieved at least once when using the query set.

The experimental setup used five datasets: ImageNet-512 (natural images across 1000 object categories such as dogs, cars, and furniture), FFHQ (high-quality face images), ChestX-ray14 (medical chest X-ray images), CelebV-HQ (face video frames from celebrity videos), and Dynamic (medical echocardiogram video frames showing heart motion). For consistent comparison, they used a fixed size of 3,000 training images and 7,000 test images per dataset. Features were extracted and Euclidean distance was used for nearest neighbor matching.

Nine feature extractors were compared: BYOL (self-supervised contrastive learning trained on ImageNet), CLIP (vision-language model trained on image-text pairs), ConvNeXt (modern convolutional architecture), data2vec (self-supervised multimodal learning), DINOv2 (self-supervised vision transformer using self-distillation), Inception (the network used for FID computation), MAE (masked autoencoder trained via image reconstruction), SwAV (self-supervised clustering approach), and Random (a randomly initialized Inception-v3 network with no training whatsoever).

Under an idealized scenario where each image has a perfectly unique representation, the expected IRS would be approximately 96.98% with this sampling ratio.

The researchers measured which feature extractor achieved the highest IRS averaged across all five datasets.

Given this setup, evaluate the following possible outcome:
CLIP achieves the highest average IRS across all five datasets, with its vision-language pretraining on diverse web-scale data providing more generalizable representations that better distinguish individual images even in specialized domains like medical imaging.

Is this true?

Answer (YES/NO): NO